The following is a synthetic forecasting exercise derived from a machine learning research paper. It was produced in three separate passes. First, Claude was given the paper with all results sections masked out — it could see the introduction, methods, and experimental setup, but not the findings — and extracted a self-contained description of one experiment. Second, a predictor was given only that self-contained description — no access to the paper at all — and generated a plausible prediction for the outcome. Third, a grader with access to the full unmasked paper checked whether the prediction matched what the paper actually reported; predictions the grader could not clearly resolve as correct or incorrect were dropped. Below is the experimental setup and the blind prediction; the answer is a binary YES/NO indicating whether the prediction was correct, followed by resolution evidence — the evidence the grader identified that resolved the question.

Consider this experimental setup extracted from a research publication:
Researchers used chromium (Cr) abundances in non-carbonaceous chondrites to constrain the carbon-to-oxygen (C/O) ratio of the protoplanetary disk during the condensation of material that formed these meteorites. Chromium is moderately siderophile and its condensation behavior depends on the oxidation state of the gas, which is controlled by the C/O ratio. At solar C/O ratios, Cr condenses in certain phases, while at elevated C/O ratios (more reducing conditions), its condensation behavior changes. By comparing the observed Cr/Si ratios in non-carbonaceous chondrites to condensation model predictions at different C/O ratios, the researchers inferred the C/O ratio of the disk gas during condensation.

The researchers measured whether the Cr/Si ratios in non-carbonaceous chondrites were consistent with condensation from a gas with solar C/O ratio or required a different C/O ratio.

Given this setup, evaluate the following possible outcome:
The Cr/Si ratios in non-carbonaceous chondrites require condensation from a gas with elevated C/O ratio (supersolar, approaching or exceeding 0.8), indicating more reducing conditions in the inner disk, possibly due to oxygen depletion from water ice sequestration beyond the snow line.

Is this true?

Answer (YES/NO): YES